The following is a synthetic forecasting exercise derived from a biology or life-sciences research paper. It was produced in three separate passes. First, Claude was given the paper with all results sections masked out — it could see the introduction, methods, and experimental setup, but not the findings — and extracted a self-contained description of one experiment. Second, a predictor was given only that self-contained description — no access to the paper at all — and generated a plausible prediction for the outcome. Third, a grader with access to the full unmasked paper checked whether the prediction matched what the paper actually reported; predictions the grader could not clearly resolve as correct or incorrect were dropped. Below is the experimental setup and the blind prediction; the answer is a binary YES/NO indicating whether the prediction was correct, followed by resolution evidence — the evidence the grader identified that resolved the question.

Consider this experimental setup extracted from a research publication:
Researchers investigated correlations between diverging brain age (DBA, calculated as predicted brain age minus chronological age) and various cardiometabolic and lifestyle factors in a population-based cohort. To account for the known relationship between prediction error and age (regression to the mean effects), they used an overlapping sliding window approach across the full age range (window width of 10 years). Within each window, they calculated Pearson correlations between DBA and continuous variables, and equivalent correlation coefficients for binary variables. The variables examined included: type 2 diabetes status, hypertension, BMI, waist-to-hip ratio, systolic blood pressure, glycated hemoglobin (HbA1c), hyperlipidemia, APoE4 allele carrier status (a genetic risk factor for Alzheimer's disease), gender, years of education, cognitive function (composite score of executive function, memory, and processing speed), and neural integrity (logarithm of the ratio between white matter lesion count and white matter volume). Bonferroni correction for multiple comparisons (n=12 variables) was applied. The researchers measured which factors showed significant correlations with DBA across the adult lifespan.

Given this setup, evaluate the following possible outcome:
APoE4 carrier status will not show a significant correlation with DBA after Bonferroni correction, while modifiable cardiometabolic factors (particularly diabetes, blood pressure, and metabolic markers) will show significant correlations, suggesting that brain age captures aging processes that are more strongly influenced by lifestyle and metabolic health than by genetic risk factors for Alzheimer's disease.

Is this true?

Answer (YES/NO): NO